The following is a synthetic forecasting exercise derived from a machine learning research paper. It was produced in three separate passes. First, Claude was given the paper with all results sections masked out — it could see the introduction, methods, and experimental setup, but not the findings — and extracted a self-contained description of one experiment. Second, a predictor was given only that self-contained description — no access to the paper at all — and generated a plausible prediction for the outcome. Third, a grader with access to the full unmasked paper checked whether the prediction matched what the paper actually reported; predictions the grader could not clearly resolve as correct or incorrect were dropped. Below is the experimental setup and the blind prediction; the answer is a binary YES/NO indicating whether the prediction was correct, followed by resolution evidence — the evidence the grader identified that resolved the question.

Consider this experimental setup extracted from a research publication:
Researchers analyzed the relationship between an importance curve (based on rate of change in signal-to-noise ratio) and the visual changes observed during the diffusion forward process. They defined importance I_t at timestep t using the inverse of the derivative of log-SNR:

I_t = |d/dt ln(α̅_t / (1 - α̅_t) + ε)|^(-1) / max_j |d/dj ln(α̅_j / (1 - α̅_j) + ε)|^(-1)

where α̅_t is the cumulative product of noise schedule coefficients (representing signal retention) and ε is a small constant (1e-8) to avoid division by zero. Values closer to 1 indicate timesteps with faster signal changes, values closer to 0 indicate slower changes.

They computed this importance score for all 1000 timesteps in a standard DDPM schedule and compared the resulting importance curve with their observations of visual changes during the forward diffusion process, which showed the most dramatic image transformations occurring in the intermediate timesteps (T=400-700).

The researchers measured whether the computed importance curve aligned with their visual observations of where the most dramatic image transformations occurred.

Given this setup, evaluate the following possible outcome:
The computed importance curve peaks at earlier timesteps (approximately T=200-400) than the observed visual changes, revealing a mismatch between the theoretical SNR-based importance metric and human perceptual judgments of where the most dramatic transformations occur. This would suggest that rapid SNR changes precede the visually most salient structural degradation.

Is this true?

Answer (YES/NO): NO